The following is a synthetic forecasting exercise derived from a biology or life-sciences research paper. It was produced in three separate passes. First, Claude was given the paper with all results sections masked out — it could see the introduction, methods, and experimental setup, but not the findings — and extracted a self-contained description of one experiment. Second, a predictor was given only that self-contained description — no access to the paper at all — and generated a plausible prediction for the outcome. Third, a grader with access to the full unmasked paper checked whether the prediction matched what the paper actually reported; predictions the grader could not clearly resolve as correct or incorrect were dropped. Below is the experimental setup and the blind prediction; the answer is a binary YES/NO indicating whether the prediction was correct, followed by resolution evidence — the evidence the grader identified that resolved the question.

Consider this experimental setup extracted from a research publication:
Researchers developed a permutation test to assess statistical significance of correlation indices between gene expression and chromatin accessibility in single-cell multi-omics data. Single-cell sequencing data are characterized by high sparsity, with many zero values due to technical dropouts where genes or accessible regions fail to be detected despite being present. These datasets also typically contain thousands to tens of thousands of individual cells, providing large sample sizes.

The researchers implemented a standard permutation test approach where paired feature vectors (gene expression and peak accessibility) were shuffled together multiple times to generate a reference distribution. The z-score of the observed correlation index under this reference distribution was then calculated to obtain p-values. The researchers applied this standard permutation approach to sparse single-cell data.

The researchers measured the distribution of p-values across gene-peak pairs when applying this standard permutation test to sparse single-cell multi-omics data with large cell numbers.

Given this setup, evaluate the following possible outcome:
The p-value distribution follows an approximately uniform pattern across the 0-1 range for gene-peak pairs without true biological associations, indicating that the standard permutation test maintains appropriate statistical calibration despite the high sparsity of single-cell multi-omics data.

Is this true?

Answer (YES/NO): NO